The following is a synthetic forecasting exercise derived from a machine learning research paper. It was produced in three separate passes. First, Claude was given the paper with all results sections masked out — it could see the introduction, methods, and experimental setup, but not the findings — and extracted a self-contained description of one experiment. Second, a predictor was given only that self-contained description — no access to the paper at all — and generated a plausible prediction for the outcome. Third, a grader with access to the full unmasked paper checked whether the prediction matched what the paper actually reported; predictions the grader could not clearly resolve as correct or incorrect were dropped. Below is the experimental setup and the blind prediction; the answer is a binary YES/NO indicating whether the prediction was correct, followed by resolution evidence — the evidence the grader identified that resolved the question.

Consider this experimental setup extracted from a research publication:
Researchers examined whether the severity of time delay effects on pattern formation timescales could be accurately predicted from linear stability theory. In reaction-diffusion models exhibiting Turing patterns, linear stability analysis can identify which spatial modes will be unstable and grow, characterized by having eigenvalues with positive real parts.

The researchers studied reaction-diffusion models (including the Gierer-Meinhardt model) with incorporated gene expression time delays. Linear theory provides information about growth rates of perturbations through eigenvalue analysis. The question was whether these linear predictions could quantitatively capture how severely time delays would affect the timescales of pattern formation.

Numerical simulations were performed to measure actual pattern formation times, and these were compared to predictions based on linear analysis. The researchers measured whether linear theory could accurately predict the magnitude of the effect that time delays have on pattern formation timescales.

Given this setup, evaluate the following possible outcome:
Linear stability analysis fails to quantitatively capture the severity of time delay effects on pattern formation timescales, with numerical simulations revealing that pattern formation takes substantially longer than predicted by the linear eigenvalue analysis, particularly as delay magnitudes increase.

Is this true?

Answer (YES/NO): NO